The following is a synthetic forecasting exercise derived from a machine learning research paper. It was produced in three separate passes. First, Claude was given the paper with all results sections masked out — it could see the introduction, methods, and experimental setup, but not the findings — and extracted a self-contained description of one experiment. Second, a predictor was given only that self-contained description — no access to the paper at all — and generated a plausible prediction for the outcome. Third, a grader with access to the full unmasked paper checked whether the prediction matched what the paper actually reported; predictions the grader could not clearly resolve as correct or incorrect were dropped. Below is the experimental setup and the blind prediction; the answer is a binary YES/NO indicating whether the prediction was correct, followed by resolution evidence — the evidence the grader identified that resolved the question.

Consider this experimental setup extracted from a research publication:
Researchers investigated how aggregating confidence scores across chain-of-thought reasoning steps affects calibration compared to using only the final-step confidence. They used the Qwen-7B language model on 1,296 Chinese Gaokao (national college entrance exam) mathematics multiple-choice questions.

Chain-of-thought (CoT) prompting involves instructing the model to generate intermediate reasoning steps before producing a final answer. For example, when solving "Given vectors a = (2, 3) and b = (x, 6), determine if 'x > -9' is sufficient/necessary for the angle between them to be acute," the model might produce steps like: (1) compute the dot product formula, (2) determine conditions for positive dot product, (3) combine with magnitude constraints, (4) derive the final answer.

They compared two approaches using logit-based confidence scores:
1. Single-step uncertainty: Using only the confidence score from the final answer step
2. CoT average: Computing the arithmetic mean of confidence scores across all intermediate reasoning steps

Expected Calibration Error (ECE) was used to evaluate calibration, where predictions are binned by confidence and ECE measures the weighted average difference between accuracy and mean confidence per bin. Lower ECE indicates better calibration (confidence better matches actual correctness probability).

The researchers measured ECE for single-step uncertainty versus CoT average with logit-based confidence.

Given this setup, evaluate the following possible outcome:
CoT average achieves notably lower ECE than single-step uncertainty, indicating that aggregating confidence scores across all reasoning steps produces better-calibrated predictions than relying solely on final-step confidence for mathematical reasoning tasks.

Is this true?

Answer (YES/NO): YES